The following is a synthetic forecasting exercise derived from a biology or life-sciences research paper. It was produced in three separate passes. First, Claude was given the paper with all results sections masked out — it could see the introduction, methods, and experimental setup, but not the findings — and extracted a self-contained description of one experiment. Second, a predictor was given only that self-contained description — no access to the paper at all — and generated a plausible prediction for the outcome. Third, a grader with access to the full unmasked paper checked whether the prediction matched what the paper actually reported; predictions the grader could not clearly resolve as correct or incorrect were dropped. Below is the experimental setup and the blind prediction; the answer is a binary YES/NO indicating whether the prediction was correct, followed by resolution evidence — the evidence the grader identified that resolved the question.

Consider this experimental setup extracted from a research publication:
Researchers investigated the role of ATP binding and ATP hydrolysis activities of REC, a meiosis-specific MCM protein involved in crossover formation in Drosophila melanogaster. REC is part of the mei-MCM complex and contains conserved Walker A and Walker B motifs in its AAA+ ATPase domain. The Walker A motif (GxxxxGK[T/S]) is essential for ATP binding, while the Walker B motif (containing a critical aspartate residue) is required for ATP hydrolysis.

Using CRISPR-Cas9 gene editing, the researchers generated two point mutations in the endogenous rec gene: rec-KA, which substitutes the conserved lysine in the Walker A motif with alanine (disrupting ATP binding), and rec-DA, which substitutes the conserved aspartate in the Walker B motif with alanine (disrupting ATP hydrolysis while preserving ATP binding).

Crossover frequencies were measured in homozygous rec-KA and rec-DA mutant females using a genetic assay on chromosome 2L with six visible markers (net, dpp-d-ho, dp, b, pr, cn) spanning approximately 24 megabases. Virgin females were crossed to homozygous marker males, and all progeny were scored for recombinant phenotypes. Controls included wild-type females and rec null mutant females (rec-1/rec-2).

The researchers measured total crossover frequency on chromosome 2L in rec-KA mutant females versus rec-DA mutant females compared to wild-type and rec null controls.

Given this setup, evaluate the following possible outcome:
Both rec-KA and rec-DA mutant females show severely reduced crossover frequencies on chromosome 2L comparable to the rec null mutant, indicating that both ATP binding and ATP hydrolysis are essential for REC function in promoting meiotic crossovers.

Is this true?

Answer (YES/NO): NO